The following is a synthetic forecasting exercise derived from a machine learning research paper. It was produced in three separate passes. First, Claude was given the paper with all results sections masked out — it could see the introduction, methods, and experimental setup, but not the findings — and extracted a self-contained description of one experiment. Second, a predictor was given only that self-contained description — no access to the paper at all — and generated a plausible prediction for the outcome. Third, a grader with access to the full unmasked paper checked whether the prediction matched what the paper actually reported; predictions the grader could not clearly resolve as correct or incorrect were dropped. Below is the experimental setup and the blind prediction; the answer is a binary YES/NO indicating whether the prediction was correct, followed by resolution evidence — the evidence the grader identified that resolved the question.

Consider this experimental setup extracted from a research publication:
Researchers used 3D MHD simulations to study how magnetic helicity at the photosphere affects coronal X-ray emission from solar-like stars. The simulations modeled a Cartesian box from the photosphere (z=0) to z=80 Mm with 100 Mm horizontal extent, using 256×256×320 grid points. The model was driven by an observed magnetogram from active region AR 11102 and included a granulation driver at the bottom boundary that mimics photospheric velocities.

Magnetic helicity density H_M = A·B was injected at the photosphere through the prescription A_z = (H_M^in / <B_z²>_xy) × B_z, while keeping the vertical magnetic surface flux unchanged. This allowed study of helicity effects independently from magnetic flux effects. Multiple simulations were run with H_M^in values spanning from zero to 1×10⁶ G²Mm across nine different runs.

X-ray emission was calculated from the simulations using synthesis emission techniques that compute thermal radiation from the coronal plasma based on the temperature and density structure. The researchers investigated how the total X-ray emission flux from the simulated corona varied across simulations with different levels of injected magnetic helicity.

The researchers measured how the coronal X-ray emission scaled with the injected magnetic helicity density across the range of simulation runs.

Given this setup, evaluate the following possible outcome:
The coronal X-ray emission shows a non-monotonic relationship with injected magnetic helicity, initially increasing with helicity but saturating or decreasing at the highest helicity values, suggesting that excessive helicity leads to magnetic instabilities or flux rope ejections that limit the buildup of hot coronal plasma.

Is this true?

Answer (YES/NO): NO